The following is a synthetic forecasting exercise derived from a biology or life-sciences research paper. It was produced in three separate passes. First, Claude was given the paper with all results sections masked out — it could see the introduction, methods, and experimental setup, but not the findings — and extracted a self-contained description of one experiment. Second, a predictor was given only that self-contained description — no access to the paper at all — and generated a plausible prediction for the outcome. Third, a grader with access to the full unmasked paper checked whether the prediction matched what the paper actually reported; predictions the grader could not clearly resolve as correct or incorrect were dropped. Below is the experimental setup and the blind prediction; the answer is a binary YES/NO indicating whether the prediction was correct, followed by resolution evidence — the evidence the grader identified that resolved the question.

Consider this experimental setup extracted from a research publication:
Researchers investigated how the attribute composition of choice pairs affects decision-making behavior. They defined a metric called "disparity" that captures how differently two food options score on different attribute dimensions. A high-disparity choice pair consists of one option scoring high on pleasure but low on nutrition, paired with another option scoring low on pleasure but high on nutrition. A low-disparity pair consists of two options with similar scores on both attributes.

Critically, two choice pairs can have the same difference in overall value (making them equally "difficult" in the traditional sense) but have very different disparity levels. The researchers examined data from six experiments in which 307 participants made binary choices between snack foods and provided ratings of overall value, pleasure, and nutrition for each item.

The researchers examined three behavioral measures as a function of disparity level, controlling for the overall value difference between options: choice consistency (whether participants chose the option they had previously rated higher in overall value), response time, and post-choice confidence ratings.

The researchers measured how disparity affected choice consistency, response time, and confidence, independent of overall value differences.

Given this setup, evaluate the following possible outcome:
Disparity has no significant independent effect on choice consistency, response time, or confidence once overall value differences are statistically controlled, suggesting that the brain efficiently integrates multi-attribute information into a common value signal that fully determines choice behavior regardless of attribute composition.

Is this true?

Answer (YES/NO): NO